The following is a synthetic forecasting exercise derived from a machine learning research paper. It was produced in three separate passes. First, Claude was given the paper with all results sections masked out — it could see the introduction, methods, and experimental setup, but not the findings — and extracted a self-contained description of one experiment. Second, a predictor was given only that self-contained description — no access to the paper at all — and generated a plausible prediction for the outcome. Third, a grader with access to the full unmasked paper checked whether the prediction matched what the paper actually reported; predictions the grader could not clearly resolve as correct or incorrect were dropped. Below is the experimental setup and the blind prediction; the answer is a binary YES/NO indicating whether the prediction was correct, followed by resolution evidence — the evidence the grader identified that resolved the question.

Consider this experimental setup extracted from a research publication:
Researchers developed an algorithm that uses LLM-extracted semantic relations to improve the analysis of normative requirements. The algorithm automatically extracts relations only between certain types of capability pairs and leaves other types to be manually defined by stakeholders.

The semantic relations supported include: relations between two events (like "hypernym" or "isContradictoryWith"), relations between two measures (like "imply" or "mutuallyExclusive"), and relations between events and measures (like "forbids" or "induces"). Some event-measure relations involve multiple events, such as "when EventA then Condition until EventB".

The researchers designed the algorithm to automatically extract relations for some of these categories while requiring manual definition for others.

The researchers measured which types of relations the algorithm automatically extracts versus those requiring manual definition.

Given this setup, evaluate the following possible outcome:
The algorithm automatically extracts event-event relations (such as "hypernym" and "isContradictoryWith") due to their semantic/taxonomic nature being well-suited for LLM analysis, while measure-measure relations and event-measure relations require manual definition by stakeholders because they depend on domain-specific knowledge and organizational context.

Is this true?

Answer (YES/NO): NO